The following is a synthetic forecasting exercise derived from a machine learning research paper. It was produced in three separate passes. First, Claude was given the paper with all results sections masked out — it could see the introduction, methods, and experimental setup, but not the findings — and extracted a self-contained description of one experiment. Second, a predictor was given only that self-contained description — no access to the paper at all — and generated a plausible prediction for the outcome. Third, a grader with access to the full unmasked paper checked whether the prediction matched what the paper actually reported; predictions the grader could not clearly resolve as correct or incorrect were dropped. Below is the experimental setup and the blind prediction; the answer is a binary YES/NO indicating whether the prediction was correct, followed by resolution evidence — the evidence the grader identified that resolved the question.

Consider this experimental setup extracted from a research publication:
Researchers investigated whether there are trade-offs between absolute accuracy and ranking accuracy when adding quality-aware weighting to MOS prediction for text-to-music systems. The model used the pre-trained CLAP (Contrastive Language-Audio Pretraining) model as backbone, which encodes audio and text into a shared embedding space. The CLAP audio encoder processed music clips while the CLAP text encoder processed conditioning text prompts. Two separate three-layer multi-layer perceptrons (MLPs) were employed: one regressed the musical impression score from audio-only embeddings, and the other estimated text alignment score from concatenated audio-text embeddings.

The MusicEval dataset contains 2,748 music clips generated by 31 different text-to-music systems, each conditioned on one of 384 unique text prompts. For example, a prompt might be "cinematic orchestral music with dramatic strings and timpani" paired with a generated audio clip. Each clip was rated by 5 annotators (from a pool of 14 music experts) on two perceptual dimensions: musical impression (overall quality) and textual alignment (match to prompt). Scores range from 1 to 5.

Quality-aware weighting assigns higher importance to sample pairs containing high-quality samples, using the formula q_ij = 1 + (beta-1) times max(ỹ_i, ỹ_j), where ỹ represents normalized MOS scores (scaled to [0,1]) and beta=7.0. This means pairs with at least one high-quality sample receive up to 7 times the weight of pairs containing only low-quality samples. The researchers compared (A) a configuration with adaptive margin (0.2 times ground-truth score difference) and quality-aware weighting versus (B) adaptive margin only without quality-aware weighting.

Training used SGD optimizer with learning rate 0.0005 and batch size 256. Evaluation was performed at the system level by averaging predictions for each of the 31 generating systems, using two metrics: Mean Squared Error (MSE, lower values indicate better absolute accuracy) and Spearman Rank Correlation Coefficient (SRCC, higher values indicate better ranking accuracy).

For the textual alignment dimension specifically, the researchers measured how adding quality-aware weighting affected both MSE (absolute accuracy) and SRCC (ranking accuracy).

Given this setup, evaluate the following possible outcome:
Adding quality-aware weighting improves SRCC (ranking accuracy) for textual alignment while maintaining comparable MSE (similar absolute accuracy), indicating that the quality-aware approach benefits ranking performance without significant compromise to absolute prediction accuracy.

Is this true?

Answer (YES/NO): NO